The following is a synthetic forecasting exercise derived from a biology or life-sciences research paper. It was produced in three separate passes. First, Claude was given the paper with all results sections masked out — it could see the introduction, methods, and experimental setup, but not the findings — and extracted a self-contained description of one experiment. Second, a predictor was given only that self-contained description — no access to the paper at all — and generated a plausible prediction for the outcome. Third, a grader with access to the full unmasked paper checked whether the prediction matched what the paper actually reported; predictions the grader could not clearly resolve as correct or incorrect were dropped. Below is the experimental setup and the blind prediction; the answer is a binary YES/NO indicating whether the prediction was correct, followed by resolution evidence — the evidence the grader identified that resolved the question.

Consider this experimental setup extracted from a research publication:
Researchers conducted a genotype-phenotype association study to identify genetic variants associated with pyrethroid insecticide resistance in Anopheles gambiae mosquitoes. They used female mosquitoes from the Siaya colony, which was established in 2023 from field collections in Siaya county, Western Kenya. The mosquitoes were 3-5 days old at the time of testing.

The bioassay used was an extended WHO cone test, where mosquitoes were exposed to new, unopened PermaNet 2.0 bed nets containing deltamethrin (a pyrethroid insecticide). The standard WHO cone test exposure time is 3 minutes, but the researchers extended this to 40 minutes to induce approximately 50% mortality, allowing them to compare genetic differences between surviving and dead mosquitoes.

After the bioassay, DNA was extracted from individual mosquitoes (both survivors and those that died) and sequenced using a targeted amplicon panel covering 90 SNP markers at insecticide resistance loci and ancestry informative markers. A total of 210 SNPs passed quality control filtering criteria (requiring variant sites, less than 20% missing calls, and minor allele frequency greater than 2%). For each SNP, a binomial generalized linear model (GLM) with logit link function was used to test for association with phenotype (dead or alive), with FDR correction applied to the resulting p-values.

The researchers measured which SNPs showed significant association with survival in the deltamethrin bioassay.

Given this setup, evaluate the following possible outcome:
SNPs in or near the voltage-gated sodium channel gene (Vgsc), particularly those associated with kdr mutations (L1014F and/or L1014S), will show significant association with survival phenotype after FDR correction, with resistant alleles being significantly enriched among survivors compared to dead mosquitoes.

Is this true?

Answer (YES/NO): NO